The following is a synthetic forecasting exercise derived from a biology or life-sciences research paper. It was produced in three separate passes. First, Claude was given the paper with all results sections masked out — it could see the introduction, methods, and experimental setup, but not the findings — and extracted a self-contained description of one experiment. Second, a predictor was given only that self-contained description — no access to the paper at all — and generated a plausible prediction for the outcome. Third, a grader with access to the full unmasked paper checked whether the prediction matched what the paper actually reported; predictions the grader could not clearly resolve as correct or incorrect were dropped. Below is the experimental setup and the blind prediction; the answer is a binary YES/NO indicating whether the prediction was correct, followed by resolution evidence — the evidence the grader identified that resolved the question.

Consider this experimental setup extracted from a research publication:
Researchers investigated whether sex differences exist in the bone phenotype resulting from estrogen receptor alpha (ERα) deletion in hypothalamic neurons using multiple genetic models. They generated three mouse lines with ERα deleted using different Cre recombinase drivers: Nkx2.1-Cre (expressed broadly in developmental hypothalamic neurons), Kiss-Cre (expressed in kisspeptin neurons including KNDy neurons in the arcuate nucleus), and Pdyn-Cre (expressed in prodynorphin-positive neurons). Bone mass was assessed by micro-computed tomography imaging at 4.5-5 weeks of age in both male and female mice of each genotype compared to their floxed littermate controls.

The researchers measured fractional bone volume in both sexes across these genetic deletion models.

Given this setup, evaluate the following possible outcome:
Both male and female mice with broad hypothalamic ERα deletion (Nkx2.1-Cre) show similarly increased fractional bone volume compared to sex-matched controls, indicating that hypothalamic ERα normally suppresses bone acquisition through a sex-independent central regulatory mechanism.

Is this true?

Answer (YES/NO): NO